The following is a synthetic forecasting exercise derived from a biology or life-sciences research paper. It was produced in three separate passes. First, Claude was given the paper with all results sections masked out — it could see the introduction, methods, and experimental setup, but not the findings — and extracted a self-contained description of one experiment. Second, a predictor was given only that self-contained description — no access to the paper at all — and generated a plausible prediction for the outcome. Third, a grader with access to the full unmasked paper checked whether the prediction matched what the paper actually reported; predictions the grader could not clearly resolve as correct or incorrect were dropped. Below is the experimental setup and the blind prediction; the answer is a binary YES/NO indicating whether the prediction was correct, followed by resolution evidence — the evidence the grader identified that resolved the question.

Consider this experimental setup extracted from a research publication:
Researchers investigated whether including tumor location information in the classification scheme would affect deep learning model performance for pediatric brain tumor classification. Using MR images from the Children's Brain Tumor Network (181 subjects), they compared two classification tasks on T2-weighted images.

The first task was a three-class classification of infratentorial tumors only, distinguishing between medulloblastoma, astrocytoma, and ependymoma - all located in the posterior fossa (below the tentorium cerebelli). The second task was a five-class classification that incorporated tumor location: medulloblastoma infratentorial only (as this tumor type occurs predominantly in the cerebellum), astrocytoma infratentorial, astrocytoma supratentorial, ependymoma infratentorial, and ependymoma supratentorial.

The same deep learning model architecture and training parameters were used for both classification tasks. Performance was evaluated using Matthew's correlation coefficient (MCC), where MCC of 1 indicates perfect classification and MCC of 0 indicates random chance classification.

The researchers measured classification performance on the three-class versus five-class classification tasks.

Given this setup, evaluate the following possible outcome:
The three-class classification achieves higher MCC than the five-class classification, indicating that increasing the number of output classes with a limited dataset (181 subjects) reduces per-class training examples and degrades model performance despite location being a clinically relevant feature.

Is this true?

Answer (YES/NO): YES